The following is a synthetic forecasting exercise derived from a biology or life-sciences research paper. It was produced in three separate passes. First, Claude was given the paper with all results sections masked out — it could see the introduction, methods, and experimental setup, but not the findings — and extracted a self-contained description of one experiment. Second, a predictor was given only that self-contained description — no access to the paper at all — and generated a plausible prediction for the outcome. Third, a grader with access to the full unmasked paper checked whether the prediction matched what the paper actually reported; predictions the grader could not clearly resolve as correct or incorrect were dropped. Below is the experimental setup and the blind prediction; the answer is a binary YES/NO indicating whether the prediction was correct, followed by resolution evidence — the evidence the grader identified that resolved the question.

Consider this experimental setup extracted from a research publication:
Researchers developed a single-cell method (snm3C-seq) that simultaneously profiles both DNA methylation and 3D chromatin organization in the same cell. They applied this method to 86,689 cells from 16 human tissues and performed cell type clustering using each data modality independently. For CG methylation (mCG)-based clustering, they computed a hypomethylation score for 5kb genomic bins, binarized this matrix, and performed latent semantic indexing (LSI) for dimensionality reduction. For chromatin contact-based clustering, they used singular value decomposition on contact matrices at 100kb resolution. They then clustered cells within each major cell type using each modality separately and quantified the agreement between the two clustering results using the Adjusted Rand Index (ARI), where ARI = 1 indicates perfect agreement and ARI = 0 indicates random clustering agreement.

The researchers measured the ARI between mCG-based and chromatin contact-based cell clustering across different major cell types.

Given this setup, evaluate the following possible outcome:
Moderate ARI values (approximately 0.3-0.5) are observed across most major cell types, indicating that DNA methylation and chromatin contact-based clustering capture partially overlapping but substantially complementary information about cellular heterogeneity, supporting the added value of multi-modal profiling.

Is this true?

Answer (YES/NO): NO